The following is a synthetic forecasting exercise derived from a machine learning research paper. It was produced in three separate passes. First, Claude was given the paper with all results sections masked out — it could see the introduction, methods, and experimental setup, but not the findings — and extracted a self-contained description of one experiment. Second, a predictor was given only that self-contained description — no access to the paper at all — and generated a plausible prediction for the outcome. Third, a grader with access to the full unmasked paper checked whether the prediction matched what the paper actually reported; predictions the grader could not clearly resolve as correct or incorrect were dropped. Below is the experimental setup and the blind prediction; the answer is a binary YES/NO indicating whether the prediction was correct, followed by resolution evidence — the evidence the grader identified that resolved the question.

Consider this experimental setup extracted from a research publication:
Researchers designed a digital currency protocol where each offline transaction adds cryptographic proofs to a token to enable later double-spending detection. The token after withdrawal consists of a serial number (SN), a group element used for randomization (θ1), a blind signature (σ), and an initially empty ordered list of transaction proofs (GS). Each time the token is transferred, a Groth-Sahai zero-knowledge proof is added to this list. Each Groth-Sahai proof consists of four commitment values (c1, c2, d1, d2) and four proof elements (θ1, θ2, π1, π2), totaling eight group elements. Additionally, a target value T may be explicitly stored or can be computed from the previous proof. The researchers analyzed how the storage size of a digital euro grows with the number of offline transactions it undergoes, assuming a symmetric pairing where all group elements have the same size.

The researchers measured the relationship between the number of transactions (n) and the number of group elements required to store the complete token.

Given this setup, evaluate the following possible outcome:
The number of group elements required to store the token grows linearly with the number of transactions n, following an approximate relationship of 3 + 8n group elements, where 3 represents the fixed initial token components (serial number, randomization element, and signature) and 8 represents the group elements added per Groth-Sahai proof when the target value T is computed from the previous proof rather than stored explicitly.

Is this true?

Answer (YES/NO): NO